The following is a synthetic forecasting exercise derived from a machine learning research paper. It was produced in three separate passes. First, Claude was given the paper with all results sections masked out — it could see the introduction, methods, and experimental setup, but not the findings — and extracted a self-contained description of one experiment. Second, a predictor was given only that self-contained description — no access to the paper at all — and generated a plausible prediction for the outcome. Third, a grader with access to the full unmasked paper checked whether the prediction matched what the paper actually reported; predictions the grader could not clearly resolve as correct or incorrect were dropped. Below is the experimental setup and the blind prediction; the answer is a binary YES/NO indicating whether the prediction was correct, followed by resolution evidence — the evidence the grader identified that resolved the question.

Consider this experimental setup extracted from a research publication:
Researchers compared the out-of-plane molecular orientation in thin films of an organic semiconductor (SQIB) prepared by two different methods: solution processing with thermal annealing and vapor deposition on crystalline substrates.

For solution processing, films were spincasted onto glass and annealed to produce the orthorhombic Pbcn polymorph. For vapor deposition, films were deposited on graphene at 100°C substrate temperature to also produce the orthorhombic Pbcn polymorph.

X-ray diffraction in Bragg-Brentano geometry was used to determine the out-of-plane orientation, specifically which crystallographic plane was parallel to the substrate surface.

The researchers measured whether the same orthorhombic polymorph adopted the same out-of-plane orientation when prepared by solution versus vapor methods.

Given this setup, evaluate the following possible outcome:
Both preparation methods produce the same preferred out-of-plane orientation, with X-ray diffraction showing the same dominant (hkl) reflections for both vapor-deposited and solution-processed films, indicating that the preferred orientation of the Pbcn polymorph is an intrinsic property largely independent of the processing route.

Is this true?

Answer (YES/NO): YES